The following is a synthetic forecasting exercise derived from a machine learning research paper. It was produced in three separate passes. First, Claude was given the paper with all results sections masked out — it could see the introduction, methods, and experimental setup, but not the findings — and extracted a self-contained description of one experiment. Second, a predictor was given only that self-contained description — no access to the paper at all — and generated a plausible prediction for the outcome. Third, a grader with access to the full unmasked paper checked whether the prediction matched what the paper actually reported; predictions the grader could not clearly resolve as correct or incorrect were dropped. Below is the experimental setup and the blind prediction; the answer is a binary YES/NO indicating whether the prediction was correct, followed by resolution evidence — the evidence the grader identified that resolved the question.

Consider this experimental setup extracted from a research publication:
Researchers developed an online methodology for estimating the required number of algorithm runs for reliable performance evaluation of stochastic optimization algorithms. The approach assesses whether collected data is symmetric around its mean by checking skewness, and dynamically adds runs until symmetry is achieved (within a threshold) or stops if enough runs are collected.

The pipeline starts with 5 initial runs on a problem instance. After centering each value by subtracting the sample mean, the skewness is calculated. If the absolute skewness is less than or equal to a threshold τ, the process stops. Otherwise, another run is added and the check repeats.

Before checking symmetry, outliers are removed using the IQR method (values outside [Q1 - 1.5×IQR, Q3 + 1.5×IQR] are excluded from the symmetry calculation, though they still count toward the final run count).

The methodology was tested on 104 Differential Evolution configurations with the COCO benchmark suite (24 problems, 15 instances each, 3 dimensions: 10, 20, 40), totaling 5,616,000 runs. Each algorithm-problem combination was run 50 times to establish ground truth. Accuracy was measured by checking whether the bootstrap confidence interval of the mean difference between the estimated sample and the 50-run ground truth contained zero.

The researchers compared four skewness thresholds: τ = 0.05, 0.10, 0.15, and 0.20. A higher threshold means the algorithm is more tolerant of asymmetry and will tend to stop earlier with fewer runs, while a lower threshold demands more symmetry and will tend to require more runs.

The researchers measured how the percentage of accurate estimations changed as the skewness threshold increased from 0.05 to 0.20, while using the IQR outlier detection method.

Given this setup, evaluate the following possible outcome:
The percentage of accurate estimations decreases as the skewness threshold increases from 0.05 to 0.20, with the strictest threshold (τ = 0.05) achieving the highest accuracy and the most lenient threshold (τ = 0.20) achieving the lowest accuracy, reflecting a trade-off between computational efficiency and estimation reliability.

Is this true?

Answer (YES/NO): YES